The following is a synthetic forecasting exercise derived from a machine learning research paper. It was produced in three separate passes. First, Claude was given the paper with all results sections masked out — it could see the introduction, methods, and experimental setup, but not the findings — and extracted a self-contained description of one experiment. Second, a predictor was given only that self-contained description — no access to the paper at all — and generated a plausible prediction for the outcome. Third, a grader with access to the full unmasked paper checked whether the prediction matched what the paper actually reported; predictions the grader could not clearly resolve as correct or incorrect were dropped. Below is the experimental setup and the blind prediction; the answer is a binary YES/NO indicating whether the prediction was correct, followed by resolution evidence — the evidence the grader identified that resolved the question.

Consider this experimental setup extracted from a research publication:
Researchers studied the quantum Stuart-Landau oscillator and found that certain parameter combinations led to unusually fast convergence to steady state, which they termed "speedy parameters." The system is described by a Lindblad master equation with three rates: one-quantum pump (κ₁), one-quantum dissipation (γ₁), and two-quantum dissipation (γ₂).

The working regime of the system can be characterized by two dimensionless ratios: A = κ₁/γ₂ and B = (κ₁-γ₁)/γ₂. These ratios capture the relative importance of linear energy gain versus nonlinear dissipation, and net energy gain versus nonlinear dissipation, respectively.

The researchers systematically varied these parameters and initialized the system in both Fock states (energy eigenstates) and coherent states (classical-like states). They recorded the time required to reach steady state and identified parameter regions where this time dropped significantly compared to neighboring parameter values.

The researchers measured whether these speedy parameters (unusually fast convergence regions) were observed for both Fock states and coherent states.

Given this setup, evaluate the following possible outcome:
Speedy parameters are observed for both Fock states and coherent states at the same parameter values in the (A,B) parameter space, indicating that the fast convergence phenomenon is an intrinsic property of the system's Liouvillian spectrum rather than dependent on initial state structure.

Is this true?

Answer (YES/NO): NO